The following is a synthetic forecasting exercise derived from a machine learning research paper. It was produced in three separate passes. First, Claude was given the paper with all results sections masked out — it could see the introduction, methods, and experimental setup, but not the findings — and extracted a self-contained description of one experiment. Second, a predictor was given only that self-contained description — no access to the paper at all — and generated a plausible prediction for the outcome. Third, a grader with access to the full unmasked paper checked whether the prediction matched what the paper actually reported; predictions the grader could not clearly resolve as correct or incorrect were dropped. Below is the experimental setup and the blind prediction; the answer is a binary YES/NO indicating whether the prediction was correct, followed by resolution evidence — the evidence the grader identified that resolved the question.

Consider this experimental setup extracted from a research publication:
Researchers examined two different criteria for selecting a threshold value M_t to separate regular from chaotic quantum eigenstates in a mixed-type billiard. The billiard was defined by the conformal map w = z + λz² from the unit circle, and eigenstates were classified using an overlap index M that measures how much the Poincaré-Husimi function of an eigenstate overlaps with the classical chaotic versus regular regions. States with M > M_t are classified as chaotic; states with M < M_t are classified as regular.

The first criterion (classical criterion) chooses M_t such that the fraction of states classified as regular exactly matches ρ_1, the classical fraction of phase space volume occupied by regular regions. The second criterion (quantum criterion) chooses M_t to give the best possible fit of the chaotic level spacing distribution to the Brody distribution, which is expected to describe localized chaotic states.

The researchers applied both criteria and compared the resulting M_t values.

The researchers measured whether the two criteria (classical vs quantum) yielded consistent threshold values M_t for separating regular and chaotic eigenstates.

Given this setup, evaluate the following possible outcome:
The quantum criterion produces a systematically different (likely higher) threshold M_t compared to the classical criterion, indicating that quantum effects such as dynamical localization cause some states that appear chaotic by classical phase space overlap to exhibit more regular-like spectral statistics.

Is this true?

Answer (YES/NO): NO